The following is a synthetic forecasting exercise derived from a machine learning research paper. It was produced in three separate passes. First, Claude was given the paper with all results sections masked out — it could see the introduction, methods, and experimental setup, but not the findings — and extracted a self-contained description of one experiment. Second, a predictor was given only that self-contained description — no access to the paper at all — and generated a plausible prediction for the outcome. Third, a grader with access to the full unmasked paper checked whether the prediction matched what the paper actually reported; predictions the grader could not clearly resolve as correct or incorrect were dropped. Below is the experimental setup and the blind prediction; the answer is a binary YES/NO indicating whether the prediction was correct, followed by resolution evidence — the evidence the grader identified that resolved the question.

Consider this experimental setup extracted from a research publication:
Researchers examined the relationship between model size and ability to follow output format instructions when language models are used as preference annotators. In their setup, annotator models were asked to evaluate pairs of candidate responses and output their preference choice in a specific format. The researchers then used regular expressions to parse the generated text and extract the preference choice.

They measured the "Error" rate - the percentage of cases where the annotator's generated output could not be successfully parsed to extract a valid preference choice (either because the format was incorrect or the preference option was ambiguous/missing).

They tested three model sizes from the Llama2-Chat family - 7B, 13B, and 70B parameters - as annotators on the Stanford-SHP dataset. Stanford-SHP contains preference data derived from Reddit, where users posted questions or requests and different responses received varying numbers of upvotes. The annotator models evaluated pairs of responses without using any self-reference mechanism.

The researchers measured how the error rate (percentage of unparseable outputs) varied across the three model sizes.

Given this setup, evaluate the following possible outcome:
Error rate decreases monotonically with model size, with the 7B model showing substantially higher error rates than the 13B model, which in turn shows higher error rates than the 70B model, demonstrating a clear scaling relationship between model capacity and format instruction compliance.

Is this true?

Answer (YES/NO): YES